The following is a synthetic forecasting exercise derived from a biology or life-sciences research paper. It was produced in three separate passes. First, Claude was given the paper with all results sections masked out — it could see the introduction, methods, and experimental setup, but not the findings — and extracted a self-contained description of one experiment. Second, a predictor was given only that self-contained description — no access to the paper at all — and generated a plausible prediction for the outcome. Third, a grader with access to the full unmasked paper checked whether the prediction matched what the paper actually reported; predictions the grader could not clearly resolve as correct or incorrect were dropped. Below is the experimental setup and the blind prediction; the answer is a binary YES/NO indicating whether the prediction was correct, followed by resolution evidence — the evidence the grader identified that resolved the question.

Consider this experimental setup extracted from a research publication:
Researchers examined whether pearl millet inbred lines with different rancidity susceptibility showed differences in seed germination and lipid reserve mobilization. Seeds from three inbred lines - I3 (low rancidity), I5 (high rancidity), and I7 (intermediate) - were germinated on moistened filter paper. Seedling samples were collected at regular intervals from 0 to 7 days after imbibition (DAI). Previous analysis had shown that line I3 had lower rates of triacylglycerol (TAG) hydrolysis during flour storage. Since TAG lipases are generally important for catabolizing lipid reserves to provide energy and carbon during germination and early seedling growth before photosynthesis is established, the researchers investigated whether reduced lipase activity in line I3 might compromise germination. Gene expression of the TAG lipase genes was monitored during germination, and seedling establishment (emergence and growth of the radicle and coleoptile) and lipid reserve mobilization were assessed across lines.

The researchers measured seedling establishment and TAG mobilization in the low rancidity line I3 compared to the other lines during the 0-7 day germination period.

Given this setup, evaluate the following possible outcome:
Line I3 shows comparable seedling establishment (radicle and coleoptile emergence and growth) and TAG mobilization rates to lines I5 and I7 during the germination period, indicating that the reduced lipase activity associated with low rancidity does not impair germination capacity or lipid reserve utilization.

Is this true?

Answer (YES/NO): YES